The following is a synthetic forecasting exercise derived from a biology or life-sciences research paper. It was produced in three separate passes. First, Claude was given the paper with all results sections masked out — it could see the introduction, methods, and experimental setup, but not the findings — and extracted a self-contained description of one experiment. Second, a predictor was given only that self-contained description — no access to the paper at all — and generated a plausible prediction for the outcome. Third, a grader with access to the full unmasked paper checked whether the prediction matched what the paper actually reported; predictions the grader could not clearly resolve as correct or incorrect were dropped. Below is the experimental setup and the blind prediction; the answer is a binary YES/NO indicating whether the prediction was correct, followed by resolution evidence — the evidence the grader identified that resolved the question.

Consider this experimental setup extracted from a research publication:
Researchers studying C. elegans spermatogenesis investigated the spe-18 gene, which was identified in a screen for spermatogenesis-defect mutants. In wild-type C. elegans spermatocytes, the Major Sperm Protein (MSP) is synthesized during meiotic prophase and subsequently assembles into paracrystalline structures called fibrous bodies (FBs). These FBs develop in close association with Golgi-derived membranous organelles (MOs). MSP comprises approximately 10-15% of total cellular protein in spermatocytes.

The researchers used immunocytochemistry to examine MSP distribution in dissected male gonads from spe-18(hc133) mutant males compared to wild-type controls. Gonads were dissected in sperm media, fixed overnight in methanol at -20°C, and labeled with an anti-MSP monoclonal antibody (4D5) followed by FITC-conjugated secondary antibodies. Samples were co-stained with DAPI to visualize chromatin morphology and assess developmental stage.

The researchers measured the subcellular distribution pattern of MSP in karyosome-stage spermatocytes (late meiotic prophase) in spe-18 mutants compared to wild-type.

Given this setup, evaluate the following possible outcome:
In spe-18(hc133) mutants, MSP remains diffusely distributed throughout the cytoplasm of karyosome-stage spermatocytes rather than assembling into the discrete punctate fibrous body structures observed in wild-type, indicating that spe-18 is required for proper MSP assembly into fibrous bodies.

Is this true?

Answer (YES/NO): YES